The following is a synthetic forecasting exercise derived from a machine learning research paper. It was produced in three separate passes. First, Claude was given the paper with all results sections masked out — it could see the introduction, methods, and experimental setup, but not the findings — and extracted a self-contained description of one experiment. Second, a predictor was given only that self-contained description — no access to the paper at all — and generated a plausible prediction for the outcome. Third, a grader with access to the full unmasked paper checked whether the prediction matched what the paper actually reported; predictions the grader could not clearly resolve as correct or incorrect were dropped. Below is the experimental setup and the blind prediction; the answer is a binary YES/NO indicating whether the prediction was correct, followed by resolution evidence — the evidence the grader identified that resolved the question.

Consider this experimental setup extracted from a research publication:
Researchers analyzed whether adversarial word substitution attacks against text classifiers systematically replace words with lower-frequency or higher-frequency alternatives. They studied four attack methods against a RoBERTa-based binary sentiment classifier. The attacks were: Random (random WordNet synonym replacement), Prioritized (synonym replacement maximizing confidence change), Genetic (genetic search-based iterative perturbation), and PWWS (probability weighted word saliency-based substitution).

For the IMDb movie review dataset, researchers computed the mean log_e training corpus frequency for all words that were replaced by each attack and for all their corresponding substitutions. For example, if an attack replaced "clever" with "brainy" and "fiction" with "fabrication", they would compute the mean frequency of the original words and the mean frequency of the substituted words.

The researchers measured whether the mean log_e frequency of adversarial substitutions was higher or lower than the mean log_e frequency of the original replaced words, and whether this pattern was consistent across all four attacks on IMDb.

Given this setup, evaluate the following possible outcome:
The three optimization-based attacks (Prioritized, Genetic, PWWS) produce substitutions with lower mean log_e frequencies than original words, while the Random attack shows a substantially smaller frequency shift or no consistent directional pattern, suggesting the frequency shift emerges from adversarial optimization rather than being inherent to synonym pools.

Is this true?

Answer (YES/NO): NO